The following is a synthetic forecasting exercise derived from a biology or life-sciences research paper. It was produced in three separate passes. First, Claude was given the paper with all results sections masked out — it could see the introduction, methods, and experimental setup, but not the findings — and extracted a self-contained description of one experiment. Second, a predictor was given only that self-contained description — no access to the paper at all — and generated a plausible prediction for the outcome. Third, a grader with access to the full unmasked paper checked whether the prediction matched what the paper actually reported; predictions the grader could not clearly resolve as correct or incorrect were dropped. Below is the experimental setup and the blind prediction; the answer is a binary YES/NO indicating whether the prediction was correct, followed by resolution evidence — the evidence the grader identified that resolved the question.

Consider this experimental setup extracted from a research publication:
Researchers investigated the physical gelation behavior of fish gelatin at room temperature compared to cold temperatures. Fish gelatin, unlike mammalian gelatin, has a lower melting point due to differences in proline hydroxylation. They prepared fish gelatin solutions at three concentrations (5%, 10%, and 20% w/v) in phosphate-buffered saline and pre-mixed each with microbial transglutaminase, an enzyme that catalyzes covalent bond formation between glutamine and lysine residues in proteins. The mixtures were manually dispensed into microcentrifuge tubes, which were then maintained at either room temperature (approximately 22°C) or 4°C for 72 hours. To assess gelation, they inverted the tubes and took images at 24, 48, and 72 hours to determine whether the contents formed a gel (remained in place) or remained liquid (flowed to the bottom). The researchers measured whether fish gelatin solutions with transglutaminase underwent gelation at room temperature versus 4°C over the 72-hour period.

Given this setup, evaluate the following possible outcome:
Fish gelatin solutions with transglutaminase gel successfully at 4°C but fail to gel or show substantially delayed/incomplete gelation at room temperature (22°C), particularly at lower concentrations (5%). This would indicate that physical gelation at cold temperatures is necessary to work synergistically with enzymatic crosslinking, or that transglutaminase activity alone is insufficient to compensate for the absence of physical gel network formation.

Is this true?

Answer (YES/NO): NO